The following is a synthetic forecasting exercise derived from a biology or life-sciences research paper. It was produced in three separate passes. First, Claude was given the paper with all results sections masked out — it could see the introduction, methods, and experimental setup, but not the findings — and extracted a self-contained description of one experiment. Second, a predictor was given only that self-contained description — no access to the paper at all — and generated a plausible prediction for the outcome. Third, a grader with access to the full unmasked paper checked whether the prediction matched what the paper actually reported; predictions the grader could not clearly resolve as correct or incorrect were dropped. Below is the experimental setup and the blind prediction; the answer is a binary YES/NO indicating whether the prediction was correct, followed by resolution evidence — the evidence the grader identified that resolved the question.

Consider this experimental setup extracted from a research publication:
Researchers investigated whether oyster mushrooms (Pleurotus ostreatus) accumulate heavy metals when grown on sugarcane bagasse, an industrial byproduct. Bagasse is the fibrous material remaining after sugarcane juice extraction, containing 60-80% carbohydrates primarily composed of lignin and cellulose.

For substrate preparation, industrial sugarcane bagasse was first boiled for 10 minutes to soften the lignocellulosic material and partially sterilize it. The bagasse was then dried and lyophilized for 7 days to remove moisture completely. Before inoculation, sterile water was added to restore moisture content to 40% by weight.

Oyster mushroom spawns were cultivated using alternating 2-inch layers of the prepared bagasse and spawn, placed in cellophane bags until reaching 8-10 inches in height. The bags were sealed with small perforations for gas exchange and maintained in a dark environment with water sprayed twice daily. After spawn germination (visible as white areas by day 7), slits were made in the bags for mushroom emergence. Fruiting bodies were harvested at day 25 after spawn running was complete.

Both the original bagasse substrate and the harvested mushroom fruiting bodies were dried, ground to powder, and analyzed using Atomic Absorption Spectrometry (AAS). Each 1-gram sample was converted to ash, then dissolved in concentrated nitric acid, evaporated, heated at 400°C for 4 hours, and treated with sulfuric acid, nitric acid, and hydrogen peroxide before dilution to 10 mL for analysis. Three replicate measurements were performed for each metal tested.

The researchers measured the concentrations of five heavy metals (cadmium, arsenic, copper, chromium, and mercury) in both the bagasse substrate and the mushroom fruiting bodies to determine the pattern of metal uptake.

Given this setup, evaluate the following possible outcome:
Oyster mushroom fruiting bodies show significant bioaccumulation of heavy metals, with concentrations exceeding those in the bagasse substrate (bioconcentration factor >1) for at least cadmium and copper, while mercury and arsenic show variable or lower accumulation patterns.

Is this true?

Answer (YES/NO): NO